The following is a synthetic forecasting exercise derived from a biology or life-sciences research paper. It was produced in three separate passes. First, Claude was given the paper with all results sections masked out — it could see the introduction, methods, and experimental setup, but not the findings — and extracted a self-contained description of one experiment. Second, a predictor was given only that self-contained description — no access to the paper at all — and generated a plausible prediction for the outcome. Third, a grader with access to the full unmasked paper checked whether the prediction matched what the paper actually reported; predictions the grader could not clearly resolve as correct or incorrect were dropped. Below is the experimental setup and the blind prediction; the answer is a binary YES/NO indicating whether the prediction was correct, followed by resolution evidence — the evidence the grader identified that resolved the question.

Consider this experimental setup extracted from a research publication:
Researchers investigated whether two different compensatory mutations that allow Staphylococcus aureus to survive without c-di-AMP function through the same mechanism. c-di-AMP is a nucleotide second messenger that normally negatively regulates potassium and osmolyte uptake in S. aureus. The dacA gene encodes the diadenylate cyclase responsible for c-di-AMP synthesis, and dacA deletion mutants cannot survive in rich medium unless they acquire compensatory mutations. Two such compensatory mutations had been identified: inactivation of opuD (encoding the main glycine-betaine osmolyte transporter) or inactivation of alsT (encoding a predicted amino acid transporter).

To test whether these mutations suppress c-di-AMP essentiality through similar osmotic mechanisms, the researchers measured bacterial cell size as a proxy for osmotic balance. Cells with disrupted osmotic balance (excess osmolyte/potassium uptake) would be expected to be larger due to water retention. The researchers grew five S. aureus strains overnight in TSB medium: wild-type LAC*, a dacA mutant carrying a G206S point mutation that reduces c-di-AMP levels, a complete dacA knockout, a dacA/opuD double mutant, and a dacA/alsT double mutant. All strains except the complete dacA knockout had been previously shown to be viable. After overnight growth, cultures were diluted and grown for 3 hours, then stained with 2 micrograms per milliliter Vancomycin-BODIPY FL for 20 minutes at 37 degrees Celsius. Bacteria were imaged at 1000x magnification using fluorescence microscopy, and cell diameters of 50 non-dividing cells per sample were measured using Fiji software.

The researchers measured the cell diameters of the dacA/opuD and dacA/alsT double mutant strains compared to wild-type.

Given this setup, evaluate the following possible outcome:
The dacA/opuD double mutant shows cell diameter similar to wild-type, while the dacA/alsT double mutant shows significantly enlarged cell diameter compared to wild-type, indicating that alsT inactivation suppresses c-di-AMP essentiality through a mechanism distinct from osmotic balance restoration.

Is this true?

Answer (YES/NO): YES